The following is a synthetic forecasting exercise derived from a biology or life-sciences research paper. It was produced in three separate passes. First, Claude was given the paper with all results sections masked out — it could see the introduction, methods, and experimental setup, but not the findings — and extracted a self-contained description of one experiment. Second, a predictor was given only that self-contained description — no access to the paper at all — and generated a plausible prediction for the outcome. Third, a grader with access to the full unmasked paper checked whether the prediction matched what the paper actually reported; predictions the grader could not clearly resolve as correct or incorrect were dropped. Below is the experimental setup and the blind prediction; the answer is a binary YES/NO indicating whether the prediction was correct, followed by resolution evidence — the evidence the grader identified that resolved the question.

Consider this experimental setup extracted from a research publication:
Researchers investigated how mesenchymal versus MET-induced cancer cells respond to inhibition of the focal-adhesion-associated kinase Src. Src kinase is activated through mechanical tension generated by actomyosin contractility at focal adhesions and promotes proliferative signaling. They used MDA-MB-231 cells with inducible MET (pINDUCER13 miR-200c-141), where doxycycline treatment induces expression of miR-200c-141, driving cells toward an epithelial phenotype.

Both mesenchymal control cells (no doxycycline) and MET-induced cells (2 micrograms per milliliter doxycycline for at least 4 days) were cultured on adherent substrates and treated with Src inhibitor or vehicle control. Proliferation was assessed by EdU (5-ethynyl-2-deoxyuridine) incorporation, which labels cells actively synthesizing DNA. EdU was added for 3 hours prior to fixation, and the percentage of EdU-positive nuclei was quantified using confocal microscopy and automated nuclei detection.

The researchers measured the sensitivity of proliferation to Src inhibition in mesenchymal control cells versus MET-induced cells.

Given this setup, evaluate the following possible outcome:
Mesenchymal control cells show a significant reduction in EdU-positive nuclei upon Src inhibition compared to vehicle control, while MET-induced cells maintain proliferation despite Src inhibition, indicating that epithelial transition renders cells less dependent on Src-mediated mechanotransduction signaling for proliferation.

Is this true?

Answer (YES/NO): YES